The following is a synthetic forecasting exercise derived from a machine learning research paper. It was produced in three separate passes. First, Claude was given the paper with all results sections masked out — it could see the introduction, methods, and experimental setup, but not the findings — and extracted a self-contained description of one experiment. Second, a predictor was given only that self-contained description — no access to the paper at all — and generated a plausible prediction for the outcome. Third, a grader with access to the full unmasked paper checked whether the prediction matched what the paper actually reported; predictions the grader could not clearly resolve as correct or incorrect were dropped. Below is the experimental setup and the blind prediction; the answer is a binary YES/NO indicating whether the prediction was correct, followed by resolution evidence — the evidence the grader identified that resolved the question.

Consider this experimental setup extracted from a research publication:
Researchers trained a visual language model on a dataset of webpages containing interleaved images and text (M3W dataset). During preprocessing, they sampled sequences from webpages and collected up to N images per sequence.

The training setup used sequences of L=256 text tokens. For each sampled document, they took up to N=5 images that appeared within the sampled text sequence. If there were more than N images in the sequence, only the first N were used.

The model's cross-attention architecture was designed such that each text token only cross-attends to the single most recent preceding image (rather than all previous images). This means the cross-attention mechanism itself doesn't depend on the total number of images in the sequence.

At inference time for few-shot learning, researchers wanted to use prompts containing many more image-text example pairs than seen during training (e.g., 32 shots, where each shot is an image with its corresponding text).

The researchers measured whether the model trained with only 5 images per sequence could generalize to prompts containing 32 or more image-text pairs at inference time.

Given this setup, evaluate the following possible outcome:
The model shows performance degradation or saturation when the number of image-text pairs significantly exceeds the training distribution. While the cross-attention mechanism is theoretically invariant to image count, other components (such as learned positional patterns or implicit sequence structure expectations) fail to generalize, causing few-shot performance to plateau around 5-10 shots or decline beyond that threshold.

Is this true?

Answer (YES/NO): NO